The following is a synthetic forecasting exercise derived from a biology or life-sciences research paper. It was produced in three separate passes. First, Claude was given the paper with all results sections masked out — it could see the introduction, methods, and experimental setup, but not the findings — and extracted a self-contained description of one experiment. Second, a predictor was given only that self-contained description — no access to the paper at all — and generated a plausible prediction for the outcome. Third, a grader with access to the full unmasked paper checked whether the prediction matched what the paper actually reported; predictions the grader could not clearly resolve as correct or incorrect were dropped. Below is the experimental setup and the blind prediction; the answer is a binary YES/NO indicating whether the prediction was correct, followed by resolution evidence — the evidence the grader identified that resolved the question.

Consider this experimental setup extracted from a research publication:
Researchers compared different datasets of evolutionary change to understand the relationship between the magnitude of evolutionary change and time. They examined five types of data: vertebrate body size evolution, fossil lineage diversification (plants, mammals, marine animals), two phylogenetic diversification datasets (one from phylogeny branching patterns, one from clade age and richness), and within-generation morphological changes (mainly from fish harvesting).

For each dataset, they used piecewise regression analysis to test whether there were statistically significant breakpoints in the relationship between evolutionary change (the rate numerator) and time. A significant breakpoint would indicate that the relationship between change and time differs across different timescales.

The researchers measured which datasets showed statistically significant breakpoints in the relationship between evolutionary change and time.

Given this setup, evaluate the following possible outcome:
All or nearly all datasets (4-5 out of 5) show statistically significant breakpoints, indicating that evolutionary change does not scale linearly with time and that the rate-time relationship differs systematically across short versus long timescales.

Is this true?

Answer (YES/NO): NO